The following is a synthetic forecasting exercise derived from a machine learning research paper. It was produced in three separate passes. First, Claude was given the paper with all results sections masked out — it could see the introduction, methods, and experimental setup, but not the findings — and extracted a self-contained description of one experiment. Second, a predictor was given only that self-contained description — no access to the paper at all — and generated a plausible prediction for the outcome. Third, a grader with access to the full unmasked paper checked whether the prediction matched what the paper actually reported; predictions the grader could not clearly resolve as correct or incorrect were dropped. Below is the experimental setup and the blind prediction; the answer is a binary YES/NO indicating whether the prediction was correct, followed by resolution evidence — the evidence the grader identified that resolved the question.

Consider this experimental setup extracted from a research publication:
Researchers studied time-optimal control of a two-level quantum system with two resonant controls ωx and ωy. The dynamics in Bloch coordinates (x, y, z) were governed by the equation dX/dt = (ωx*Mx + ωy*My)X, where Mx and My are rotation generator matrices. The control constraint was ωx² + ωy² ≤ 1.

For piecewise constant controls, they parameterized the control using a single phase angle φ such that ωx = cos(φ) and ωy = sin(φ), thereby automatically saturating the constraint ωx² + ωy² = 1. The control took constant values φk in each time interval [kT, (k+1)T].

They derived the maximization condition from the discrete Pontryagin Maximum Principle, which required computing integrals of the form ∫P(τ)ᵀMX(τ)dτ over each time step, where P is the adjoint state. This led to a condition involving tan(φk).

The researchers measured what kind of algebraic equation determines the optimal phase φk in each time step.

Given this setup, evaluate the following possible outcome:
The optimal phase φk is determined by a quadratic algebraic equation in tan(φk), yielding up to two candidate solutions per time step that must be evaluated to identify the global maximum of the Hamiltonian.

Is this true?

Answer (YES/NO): NO